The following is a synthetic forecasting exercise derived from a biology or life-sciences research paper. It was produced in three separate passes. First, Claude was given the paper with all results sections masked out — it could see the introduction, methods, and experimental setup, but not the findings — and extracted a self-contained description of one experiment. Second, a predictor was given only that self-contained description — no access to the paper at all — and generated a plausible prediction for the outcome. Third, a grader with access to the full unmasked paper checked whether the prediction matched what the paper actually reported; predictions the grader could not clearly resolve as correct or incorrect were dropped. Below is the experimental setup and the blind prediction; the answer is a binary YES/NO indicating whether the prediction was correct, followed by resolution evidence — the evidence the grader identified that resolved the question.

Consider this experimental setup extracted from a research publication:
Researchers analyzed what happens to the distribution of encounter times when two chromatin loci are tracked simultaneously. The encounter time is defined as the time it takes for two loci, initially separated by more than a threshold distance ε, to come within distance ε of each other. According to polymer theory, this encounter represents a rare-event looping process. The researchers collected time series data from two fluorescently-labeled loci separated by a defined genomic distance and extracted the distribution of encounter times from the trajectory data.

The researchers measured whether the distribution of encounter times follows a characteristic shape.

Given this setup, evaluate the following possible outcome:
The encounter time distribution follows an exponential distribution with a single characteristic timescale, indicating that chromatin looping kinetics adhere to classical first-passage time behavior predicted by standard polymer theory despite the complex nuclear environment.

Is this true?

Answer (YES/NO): YES